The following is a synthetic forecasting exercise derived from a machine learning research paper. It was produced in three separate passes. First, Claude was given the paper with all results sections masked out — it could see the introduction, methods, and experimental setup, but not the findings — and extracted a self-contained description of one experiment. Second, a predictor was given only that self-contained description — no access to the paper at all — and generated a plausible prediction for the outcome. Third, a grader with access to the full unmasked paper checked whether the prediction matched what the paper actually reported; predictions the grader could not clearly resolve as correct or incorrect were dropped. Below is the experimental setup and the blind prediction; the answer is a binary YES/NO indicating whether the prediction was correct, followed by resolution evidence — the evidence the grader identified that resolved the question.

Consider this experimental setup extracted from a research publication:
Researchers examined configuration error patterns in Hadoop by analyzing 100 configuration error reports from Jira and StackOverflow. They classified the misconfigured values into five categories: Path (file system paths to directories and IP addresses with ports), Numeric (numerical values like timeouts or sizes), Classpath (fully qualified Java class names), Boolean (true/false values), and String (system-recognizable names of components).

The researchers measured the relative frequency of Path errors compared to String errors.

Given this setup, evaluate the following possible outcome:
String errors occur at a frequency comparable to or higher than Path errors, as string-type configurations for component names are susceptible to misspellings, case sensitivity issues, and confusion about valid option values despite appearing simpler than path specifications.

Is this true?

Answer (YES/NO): YES